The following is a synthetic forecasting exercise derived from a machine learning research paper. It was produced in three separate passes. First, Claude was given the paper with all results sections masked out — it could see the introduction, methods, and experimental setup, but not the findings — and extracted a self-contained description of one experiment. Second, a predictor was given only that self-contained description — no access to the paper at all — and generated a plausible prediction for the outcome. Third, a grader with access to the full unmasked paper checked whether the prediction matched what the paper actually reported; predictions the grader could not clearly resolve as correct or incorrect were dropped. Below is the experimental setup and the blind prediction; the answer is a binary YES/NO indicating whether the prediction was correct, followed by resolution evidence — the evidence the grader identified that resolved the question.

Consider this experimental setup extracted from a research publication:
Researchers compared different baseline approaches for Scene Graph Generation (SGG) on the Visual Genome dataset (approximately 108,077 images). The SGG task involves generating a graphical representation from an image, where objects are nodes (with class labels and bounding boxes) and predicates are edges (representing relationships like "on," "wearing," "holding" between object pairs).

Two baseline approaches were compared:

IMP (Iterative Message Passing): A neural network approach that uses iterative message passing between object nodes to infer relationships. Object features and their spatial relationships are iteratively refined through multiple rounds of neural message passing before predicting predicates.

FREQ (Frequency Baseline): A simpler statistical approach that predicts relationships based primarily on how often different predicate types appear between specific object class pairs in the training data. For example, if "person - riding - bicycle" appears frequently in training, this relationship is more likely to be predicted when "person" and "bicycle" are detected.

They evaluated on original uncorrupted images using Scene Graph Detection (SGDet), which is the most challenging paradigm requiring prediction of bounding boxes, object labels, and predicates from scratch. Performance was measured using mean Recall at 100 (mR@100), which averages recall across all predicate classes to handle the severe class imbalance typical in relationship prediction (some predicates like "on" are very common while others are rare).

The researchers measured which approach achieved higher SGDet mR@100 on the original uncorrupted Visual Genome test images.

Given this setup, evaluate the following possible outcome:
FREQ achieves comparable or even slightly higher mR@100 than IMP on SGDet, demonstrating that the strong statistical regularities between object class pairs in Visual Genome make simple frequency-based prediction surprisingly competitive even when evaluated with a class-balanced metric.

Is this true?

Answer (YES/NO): NO